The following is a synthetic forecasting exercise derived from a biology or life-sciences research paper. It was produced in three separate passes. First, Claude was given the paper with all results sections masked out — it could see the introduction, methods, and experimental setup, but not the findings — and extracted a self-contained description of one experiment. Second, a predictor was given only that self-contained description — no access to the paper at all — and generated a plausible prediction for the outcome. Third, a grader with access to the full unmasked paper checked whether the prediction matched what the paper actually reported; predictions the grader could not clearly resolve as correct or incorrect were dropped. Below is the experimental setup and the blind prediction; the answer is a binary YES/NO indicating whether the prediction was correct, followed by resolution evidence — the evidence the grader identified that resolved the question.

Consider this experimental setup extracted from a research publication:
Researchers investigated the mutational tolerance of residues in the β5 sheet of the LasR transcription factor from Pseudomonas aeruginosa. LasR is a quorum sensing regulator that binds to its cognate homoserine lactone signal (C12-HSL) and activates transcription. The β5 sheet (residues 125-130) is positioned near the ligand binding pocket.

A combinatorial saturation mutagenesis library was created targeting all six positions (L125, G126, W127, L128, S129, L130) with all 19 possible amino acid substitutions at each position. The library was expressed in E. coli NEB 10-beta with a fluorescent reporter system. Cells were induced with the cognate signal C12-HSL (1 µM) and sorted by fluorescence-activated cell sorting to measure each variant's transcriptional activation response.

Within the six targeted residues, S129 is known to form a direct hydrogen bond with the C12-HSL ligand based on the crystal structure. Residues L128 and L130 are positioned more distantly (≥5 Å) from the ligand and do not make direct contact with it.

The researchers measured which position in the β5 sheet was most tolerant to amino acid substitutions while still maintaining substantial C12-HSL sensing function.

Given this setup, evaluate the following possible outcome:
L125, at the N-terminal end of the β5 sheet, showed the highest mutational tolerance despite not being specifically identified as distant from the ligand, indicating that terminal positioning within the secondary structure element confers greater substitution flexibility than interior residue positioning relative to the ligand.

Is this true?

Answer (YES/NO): YES